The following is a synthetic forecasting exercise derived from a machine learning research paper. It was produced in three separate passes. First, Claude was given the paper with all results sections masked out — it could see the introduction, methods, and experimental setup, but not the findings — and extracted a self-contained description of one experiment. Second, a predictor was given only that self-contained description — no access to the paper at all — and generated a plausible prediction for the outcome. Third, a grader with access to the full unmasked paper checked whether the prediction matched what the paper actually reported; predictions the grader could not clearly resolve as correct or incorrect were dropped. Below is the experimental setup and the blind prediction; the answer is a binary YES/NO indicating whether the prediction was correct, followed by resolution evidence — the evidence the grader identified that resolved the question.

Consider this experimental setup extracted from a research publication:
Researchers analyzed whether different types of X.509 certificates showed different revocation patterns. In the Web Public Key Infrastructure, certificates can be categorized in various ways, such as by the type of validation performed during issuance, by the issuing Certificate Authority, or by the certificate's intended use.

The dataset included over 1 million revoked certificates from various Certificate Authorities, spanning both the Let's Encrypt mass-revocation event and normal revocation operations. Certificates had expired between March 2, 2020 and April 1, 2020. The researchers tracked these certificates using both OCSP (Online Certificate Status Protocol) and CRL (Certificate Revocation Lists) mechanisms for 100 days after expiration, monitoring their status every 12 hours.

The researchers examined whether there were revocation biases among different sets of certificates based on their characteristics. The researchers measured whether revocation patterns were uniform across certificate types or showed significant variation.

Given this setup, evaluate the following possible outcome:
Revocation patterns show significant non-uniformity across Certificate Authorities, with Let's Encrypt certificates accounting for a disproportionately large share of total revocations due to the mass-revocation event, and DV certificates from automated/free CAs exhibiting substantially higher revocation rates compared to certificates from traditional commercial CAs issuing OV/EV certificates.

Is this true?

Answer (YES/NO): NO